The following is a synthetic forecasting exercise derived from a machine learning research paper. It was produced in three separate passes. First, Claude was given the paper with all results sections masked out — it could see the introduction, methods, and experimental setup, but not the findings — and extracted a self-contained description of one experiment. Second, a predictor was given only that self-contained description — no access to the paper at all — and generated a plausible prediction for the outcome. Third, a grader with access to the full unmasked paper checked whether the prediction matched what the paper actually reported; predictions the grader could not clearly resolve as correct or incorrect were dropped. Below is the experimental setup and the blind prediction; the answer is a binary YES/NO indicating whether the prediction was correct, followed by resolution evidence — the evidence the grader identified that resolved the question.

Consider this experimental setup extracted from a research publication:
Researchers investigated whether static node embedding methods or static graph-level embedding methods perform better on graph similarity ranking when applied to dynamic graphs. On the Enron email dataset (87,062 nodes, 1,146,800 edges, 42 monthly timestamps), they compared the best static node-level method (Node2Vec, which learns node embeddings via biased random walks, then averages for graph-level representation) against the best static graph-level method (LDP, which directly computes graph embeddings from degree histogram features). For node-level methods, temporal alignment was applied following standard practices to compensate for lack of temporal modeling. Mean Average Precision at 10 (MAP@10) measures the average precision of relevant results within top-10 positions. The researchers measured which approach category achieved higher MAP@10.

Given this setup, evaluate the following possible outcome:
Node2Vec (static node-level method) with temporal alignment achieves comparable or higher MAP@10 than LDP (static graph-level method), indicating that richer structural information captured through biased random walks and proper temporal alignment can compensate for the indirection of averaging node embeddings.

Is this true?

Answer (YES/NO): NO